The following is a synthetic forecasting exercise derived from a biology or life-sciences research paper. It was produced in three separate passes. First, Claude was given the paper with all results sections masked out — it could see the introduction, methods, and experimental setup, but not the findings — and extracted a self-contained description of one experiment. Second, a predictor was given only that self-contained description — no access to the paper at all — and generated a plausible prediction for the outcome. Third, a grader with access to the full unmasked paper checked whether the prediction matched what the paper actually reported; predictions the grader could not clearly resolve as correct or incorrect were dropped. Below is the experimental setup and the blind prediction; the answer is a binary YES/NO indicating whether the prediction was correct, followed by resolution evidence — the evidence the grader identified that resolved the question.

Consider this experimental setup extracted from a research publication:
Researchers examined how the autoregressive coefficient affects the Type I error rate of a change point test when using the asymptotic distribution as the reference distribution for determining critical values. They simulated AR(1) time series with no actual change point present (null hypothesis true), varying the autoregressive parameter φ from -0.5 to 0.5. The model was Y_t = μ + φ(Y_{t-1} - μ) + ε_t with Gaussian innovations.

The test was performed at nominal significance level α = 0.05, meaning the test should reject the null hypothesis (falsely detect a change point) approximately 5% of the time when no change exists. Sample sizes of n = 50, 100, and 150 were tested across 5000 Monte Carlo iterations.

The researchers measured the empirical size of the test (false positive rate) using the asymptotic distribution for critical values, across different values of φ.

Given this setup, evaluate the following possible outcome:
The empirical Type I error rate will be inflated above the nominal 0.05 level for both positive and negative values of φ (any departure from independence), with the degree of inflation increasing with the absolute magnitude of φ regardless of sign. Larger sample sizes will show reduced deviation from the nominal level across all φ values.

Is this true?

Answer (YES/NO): NO